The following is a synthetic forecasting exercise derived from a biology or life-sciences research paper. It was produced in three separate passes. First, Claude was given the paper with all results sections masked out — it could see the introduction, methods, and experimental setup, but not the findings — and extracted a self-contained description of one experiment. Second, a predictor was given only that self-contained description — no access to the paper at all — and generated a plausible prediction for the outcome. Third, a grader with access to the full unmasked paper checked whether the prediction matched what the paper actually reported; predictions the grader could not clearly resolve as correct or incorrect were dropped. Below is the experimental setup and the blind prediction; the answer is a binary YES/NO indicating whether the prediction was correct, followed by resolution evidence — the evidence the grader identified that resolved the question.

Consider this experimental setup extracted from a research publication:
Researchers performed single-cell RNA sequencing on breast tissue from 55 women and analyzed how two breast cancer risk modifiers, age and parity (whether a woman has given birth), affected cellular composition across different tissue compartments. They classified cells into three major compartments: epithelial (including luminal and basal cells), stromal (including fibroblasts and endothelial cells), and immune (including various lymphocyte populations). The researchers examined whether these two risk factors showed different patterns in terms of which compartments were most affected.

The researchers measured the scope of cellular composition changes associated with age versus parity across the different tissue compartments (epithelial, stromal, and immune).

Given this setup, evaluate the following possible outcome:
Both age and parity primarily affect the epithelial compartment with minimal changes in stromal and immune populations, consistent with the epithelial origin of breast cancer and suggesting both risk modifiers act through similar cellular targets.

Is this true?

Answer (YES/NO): NO